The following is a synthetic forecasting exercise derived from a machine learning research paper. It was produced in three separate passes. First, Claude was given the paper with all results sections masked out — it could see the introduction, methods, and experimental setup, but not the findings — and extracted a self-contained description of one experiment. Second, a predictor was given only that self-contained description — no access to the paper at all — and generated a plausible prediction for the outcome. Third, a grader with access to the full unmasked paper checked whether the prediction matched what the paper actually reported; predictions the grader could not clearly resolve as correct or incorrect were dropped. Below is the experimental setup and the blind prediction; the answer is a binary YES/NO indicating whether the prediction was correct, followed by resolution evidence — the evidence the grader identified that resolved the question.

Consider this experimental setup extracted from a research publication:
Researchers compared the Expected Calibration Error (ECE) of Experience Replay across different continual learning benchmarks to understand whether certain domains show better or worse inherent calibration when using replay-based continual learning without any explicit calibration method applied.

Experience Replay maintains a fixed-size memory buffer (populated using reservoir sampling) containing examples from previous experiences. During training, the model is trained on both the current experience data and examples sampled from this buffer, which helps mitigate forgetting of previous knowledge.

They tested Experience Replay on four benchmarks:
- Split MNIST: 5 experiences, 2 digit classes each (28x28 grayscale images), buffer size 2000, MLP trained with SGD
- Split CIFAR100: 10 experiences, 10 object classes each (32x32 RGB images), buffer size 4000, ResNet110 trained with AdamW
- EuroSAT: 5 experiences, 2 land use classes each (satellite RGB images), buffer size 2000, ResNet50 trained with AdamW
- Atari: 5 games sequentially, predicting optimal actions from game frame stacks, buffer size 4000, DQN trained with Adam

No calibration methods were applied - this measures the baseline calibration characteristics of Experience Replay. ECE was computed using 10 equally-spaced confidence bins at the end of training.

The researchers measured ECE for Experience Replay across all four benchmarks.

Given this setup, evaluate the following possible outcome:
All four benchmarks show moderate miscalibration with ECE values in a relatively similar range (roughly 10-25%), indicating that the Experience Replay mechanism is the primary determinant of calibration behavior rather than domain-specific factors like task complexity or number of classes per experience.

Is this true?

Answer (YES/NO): NO